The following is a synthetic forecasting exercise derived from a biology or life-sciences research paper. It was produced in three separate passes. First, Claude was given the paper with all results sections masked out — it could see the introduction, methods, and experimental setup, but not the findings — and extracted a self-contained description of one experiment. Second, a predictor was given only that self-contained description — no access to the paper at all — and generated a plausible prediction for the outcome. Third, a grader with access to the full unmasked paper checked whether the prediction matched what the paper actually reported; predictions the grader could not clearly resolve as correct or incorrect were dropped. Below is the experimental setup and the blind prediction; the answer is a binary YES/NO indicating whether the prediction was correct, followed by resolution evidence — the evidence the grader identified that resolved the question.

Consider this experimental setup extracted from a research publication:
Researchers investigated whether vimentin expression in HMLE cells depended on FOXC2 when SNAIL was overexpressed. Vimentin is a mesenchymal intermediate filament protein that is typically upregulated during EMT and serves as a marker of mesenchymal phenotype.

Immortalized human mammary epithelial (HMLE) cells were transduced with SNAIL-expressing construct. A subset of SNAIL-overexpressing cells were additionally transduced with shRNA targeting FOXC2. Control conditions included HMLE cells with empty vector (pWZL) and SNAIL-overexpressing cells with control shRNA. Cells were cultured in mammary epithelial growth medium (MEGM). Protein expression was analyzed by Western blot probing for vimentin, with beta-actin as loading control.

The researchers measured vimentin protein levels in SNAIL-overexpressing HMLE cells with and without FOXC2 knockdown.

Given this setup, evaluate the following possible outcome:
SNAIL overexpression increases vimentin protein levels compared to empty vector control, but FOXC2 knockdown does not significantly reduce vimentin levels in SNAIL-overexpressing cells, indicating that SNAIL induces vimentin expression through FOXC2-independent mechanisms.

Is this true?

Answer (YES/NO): NO